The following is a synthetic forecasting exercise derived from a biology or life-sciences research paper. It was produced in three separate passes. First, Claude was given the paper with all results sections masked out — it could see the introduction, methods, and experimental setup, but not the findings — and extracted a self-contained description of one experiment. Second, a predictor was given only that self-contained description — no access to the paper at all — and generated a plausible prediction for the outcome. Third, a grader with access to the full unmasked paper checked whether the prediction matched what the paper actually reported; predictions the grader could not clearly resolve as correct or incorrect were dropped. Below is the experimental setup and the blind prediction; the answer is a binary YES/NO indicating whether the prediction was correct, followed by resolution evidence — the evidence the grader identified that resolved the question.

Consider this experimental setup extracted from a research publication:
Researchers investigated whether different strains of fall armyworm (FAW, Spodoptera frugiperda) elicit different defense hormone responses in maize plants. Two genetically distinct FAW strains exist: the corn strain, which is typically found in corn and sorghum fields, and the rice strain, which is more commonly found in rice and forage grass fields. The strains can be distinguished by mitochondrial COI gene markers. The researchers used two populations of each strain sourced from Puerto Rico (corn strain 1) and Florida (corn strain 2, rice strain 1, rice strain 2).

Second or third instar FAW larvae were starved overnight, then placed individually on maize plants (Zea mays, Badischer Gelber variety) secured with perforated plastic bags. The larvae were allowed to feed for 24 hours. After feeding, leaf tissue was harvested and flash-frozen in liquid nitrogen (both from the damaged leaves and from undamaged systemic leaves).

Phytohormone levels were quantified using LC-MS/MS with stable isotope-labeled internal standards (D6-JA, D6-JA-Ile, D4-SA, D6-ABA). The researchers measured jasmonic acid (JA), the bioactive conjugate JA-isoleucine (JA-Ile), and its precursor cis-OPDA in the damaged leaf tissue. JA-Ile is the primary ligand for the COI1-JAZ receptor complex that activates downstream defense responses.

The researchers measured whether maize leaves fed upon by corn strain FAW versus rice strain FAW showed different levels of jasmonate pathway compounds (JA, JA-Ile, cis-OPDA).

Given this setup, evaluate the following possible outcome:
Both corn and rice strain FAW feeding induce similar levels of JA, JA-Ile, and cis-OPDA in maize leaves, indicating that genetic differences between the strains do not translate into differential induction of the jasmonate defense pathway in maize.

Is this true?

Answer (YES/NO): NO